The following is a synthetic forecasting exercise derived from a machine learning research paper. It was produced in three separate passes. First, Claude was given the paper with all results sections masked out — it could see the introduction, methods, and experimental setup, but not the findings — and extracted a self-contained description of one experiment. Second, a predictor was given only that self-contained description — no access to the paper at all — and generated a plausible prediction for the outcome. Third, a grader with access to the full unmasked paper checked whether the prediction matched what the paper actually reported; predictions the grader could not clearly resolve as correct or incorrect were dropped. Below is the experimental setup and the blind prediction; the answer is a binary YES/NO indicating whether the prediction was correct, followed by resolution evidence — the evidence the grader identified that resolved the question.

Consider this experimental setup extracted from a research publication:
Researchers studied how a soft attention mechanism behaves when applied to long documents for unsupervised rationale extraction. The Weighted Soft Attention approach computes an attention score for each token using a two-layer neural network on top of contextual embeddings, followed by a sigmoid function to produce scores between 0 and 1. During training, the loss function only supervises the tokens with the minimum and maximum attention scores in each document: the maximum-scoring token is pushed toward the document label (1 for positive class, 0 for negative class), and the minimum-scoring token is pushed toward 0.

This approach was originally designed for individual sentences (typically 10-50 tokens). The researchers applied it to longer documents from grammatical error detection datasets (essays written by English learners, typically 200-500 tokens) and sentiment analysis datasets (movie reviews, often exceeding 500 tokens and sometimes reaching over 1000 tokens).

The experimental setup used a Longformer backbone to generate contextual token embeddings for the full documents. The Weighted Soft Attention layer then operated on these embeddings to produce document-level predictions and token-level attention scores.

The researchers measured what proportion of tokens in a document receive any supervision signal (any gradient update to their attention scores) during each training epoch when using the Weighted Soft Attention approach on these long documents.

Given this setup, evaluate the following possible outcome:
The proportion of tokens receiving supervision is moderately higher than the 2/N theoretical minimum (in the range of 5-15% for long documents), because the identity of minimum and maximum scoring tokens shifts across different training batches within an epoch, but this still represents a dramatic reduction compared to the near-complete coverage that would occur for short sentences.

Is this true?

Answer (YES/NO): YES